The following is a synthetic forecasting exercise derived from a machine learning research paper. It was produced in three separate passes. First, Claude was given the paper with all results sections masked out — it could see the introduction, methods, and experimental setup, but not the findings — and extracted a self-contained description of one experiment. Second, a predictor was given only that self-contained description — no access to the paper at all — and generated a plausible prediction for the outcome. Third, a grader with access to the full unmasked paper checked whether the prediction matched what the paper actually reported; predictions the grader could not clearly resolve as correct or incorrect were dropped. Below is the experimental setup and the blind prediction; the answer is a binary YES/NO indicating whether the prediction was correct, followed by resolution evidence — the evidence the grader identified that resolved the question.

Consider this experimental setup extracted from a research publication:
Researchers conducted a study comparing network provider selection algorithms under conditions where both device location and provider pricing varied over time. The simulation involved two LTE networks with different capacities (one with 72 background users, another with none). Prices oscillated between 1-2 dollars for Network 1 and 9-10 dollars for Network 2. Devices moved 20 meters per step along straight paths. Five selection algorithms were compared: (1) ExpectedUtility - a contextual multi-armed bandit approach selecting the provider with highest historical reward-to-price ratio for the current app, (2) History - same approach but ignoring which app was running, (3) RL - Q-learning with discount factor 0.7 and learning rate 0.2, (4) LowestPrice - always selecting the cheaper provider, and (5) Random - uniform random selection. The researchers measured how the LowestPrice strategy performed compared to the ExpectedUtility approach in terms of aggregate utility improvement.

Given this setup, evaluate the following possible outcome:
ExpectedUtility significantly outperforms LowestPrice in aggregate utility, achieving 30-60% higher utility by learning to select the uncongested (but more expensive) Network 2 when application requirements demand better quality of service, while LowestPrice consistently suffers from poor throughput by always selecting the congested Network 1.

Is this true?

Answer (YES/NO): NO